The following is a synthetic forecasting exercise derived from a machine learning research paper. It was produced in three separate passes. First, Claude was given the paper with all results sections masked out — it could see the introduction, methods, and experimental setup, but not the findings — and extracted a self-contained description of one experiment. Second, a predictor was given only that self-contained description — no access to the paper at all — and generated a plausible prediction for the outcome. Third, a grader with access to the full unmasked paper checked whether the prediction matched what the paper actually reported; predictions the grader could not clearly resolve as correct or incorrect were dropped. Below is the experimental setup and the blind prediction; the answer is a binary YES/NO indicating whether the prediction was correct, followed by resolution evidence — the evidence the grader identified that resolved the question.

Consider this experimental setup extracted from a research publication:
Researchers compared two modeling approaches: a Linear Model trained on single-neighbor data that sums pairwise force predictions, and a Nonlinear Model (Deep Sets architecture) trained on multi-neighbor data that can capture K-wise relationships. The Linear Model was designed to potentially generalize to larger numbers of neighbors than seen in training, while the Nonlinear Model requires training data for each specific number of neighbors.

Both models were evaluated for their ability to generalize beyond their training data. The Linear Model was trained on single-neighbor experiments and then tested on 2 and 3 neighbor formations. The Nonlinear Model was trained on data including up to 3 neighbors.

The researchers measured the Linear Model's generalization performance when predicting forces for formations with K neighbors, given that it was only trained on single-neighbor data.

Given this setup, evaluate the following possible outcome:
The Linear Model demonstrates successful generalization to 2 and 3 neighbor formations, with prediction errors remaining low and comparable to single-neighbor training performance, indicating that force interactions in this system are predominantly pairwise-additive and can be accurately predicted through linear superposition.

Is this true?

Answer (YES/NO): NO